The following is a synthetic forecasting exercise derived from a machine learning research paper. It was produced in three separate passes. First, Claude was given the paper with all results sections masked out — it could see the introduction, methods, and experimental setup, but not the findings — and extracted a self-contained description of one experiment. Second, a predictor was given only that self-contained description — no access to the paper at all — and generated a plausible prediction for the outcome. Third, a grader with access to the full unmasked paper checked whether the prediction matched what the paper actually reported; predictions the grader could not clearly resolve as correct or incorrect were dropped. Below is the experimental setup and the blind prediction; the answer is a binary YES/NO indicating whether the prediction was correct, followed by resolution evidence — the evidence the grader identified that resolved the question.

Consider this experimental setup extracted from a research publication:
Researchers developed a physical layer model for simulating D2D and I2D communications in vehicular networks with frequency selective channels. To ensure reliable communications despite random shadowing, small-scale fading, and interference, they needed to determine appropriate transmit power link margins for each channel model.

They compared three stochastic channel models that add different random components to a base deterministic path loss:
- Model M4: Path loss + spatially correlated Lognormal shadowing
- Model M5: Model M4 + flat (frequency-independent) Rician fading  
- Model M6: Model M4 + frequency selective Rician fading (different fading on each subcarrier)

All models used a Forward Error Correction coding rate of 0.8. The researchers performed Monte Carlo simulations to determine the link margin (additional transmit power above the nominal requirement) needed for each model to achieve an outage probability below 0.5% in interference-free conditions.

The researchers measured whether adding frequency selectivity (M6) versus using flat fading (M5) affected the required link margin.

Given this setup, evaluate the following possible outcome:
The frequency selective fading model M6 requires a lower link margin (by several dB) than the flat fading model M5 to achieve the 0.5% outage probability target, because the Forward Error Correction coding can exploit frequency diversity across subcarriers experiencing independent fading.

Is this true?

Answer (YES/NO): NO